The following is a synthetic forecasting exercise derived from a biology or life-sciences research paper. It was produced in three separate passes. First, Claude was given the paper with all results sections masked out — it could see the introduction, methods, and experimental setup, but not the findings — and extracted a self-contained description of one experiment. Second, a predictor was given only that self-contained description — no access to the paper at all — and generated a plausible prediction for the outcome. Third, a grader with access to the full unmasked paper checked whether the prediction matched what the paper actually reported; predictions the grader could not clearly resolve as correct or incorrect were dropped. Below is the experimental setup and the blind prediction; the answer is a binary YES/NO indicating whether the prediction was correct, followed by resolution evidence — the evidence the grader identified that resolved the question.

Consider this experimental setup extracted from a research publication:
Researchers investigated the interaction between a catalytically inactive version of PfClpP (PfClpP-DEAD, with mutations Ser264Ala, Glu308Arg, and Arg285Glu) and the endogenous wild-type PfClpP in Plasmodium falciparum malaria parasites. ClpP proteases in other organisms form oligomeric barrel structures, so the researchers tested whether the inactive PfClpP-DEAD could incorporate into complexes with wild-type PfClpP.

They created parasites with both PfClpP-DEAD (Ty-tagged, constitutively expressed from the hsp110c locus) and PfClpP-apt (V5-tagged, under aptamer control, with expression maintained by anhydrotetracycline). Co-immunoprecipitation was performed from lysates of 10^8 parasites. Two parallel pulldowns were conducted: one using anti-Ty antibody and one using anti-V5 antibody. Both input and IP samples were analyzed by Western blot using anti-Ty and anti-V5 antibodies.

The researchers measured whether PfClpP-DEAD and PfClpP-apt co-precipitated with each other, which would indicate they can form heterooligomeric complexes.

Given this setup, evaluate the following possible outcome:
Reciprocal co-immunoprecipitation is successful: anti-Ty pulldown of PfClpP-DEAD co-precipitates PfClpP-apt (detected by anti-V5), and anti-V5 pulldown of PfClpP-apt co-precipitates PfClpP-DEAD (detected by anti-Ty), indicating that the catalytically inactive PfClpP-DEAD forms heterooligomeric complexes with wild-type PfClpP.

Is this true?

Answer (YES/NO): YES